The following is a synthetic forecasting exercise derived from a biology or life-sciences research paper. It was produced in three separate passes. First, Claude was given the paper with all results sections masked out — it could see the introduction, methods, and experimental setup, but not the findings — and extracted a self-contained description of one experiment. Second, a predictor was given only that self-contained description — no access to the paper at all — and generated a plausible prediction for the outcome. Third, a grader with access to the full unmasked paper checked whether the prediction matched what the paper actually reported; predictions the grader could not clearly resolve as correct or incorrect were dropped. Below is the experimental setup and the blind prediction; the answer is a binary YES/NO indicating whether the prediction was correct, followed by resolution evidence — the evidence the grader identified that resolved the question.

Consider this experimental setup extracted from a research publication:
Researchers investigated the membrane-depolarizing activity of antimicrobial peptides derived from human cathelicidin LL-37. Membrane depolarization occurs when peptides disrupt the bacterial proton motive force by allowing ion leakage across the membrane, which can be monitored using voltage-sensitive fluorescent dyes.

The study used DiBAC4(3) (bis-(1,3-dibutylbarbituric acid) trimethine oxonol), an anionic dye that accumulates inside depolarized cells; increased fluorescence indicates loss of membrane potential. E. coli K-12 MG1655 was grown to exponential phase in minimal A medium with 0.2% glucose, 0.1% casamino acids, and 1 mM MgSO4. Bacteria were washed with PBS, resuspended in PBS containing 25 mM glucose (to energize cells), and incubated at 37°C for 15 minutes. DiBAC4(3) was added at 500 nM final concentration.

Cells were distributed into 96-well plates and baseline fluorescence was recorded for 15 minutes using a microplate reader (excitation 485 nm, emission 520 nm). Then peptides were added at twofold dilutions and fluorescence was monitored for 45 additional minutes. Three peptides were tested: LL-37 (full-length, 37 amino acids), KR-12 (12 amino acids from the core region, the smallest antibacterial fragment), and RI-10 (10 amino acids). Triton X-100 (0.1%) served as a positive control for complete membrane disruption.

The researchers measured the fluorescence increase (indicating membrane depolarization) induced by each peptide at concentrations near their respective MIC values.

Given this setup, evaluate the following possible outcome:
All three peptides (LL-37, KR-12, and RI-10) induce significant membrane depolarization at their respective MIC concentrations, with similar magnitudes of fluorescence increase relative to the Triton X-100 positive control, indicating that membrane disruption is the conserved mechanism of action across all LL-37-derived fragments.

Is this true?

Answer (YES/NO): NO